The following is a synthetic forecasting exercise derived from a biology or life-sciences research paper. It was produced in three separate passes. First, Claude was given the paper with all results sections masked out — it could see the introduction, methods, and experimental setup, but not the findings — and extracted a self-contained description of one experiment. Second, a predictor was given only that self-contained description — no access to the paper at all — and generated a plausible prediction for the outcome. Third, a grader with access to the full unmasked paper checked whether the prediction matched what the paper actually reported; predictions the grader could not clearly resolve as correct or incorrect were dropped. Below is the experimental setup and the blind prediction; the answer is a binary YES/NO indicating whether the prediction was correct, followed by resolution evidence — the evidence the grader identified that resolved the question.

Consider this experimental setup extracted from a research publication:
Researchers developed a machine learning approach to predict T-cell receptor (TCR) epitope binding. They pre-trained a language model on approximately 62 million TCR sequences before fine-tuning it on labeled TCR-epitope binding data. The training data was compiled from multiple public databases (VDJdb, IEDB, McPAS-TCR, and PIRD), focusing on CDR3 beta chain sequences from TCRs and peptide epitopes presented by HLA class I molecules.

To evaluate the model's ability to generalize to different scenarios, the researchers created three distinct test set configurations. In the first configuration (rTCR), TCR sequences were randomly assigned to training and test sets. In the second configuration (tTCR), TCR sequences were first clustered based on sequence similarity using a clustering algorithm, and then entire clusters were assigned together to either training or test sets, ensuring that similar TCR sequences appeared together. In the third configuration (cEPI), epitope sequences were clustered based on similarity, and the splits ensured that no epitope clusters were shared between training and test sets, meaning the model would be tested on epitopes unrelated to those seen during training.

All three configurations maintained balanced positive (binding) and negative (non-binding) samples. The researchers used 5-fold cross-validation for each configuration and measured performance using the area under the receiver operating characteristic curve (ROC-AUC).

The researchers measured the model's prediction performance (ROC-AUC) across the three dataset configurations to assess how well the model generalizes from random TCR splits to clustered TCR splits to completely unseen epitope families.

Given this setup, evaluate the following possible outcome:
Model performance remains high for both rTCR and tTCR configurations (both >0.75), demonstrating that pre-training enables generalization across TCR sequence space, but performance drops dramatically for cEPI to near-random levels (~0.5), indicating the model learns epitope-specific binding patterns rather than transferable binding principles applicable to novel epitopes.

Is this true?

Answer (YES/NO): NO